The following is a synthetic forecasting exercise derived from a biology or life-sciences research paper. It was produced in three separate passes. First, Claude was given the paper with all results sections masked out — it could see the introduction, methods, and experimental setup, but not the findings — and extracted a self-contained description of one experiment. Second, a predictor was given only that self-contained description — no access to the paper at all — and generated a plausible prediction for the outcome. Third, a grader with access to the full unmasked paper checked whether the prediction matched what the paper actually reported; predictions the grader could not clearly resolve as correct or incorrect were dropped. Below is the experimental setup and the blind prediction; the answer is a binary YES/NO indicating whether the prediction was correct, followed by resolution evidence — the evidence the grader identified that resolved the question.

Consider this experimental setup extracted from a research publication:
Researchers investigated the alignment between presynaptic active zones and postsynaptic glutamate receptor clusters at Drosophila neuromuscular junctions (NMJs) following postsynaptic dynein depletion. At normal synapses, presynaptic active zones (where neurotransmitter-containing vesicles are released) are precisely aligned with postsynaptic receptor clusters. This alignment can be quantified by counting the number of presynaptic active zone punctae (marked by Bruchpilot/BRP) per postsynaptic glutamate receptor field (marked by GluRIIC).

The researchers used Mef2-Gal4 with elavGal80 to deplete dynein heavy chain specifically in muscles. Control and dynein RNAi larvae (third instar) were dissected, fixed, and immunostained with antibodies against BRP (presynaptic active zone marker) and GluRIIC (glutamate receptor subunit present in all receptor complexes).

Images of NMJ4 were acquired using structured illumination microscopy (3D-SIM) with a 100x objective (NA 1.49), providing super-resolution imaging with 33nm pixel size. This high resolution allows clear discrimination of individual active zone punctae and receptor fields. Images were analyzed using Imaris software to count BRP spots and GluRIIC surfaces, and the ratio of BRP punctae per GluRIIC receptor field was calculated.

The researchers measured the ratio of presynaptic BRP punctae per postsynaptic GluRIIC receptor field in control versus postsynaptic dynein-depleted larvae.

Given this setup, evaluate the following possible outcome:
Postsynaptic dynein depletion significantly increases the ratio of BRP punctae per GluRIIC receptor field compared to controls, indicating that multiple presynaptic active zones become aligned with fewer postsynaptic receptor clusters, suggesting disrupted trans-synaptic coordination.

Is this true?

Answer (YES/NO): YES